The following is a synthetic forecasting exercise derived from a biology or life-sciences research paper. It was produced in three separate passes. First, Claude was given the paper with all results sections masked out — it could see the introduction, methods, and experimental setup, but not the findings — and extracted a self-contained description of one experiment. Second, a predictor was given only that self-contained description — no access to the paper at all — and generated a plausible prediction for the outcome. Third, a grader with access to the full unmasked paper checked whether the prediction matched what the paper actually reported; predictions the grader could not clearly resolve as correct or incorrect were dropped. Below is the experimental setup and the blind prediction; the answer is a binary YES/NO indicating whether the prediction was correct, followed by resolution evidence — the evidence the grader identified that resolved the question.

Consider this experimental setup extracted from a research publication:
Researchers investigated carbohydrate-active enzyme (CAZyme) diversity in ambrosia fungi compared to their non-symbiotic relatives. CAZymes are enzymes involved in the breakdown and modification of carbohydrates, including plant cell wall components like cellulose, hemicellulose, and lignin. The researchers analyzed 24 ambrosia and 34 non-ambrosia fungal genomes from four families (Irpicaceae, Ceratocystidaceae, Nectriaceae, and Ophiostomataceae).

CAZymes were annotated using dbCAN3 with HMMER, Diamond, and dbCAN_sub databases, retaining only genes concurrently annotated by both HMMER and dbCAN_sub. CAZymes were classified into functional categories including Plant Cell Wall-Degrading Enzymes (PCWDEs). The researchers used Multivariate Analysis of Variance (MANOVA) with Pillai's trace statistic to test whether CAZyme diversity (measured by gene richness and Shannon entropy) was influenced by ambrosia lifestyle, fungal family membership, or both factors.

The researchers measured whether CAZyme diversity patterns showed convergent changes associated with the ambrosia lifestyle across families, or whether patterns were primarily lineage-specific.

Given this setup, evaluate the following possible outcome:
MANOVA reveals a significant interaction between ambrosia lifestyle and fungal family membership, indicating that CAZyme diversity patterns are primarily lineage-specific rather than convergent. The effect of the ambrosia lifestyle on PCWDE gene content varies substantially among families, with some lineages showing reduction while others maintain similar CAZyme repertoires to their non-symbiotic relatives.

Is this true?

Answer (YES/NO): NO